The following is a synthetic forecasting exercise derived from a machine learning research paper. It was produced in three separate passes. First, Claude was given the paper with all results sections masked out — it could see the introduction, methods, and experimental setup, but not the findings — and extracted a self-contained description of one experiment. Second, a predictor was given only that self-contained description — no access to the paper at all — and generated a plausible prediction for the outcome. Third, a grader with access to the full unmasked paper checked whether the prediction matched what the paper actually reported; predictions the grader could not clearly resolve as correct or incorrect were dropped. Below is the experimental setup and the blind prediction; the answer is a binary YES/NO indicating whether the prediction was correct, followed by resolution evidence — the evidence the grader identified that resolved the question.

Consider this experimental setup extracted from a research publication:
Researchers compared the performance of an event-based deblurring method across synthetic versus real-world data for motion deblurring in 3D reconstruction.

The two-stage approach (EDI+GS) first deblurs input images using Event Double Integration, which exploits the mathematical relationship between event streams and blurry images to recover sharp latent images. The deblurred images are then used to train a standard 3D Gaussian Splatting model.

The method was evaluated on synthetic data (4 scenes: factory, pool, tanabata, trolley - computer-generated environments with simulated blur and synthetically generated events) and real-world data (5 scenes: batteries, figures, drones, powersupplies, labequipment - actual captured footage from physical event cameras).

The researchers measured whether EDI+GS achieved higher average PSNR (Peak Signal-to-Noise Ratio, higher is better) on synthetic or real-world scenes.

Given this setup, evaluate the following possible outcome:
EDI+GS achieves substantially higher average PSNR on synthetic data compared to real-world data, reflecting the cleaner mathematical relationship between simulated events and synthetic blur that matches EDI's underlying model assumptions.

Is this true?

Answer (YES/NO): NO